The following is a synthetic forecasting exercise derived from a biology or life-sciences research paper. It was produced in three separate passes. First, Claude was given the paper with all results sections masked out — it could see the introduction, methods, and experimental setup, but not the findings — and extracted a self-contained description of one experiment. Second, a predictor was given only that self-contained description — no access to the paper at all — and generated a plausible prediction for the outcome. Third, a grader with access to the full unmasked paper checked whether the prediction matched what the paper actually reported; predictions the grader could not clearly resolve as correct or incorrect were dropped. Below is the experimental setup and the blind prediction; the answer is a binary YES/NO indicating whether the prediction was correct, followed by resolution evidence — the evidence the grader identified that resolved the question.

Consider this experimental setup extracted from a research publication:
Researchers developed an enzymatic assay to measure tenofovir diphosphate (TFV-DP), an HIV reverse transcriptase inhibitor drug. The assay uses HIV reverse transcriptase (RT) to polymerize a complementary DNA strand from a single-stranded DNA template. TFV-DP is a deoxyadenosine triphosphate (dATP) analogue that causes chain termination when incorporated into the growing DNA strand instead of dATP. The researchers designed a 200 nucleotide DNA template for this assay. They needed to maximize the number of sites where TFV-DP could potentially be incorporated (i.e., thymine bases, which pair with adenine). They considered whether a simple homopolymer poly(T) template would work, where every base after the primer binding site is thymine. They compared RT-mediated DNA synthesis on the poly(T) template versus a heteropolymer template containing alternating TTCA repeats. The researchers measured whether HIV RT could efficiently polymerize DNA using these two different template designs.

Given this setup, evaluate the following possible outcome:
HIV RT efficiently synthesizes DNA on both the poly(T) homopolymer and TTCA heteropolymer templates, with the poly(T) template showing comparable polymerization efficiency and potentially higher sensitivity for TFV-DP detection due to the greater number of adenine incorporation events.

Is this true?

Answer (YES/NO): NO